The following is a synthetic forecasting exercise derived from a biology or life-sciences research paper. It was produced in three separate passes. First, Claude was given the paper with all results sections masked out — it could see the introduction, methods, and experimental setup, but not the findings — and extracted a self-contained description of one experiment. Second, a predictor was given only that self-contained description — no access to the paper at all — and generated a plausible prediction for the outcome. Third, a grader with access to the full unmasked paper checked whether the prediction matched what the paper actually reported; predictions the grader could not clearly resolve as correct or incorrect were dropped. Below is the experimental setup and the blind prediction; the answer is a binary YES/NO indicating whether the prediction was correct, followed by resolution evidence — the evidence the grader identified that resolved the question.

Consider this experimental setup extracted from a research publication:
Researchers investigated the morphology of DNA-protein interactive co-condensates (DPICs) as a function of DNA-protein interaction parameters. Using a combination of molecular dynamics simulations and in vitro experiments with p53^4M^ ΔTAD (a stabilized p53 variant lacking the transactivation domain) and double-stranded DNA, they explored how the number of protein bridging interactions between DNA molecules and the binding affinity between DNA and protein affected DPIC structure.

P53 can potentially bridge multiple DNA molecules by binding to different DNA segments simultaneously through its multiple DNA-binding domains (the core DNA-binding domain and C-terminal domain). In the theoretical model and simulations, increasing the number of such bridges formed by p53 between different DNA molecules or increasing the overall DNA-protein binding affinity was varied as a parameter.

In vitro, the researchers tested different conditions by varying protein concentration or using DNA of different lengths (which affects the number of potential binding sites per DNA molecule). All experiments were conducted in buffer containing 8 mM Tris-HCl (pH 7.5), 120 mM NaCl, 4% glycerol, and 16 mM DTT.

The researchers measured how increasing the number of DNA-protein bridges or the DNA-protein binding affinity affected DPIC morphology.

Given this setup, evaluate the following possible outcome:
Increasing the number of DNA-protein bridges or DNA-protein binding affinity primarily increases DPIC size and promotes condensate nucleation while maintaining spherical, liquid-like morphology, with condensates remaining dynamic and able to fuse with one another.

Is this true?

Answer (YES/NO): NO